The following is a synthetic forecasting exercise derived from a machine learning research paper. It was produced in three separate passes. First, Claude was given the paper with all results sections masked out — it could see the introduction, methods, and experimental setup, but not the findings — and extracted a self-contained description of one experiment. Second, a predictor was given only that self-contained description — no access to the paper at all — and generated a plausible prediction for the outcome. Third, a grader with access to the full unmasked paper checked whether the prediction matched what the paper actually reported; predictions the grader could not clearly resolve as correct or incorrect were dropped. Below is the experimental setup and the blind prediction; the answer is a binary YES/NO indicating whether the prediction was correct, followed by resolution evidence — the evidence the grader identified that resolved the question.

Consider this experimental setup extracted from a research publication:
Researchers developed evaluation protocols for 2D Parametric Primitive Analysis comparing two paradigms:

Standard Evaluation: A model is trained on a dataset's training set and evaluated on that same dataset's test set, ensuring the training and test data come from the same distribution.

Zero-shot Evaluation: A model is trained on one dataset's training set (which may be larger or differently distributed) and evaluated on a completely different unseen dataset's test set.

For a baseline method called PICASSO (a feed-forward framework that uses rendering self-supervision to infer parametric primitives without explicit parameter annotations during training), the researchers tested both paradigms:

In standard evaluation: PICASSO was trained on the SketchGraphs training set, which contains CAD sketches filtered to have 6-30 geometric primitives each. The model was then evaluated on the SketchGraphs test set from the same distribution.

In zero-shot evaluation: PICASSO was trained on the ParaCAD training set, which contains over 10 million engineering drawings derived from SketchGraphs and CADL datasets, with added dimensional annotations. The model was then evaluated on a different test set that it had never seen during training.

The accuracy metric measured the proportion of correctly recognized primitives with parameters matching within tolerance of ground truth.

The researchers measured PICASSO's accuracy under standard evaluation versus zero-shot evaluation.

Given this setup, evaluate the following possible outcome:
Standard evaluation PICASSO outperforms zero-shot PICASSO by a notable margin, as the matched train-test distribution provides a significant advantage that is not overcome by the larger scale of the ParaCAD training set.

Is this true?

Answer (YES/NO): NO